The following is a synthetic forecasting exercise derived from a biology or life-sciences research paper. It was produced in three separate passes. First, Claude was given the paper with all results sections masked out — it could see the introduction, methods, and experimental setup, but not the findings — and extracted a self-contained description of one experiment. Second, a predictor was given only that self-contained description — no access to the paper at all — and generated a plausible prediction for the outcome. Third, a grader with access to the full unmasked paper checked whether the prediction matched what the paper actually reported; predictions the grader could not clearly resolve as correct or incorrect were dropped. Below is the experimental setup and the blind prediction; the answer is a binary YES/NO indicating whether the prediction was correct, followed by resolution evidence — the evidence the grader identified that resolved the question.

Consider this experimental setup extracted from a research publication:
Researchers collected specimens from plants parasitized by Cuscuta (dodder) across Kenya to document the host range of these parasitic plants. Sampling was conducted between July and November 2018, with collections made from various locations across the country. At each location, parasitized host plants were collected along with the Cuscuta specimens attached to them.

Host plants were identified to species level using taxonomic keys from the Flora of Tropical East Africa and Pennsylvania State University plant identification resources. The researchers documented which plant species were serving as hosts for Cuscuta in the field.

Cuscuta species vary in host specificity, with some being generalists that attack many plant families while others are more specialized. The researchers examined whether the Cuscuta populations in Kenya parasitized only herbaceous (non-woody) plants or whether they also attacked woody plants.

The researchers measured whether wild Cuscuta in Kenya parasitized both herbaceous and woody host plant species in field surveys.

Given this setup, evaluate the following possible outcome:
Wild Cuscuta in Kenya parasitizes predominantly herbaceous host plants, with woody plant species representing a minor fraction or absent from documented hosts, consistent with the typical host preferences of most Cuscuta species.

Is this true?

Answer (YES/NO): NO